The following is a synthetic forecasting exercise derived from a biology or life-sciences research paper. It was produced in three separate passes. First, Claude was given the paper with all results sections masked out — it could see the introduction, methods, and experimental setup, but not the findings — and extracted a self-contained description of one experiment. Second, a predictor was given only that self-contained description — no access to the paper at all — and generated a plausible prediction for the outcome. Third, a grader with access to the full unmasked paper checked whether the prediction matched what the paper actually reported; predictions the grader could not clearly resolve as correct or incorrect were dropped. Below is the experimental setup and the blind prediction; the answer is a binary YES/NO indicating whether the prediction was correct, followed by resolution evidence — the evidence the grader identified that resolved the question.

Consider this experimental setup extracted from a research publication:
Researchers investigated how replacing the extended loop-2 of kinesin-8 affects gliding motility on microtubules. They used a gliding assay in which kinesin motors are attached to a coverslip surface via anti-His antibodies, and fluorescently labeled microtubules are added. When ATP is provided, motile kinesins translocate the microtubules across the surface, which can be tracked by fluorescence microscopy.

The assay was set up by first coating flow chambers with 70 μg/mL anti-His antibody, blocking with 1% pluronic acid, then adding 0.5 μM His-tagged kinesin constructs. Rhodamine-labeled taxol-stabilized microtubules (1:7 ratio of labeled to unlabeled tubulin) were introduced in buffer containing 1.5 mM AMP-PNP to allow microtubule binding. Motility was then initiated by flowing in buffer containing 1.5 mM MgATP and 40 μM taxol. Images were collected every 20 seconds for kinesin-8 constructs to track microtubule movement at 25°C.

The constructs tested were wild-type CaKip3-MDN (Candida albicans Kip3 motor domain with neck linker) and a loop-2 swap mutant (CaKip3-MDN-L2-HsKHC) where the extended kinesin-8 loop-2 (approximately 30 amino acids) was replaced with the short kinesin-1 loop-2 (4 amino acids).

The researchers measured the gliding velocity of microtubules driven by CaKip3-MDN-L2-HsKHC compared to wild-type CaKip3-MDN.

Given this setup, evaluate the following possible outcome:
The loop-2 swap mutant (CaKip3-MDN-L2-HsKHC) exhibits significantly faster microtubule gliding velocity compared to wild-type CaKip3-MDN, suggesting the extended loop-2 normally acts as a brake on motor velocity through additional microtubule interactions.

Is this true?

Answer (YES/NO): YES